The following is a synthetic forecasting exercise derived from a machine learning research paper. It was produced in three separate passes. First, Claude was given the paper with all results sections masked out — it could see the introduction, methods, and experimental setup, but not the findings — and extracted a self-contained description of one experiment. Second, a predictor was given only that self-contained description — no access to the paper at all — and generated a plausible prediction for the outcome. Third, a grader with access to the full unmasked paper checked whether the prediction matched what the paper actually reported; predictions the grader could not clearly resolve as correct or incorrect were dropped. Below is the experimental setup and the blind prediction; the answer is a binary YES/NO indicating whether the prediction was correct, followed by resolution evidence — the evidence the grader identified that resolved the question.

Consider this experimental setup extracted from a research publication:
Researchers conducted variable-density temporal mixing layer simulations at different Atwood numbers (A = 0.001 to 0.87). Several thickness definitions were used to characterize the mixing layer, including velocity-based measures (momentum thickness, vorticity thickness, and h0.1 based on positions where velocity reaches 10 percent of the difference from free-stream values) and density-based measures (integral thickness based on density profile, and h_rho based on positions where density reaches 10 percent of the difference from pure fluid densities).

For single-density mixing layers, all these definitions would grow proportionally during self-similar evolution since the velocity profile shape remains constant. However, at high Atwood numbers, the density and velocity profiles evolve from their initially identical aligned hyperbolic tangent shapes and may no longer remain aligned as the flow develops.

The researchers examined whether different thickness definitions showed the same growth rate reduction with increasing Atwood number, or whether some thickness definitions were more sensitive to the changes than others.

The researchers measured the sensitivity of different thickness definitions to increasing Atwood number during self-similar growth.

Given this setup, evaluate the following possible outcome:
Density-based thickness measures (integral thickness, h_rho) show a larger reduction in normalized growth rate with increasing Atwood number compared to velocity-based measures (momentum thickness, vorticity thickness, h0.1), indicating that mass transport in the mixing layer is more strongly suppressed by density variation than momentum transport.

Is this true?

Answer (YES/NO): NO